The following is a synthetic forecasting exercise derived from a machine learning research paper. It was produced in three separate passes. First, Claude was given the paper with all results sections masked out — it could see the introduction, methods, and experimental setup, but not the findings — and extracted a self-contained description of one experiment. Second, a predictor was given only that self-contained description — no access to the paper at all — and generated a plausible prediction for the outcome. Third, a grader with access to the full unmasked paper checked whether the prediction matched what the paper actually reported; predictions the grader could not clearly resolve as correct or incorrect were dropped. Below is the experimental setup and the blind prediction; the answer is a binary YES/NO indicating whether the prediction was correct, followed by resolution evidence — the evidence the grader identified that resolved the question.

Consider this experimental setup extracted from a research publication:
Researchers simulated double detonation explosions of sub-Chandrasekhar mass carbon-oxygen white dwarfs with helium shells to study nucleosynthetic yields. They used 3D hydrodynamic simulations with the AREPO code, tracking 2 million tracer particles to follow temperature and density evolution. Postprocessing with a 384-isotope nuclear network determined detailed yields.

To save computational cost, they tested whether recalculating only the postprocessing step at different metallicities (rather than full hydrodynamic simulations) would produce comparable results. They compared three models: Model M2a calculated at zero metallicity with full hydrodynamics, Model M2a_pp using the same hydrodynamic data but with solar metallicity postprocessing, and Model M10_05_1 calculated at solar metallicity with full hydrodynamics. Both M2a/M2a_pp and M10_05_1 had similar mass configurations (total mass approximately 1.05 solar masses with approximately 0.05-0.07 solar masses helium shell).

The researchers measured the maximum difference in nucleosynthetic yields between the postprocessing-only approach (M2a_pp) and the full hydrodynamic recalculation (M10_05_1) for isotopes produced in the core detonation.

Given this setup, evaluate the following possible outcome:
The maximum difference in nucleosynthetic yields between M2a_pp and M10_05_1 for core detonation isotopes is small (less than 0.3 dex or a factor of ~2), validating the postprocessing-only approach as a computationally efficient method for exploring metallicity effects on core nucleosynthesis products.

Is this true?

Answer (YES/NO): YES